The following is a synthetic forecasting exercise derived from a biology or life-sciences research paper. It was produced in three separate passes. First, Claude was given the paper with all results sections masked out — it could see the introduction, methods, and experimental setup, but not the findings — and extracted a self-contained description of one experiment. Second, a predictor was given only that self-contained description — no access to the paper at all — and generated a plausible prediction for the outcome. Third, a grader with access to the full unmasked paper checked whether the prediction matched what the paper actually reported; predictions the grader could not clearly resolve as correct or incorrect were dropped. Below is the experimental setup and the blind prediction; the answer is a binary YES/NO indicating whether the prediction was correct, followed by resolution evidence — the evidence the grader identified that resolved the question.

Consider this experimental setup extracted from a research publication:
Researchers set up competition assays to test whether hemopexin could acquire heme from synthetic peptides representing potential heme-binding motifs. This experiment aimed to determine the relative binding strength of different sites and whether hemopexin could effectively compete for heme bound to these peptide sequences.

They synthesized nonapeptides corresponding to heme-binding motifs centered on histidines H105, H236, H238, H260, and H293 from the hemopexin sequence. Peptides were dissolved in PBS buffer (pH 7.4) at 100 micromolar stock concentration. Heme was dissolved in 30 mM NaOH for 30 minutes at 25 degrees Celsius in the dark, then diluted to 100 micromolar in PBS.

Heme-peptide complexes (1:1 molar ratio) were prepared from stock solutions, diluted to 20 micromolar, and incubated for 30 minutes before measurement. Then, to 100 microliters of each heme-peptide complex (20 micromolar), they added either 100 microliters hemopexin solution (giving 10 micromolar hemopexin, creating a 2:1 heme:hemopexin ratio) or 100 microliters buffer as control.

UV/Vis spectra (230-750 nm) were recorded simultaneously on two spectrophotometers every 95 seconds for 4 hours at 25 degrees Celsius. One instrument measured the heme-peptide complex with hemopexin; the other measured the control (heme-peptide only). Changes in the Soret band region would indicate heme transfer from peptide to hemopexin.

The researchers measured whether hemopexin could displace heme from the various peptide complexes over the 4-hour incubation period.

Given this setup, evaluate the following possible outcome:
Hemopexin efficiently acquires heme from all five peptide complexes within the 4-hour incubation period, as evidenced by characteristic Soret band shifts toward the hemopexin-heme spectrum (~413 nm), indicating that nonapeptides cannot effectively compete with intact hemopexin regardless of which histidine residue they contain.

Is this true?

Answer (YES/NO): YES